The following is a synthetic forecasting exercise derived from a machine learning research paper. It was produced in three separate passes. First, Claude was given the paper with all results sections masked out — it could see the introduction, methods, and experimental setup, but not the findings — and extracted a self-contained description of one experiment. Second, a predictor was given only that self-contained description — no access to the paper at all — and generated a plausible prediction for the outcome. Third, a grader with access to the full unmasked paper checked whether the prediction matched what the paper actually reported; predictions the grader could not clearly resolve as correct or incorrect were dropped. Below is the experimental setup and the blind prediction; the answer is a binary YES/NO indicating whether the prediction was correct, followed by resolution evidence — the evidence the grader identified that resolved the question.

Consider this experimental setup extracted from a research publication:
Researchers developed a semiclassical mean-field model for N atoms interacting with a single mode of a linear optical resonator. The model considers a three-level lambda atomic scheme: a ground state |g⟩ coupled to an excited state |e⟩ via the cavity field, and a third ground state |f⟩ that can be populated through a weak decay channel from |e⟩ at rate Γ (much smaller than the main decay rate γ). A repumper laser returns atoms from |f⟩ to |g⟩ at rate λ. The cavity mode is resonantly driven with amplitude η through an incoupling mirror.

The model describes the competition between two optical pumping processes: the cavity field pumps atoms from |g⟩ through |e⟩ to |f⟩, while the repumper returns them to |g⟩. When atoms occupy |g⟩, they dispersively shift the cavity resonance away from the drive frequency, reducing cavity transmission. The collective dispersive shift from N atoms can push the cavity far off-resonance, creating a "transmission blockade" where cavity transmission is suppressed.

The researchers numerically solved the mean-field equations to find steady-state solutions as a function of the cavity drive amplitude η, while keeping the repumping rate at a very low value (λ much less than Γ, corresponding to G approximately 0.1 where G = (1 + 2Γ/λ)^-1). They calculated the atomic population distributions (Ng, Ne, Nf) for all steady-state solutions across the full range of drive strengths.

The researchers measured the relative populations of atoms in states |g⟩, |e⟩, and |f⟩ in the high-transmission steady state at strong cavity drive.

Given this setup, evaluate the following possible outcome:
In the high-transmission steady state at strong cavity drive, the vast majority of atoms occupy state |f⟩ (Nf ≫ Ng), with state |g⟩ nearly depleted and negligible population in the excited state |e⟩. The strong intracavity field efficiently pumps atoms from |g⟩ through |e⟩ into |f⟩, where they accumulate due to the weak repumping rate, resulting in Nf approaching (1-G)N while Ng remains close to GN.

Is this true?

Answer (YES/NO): YES